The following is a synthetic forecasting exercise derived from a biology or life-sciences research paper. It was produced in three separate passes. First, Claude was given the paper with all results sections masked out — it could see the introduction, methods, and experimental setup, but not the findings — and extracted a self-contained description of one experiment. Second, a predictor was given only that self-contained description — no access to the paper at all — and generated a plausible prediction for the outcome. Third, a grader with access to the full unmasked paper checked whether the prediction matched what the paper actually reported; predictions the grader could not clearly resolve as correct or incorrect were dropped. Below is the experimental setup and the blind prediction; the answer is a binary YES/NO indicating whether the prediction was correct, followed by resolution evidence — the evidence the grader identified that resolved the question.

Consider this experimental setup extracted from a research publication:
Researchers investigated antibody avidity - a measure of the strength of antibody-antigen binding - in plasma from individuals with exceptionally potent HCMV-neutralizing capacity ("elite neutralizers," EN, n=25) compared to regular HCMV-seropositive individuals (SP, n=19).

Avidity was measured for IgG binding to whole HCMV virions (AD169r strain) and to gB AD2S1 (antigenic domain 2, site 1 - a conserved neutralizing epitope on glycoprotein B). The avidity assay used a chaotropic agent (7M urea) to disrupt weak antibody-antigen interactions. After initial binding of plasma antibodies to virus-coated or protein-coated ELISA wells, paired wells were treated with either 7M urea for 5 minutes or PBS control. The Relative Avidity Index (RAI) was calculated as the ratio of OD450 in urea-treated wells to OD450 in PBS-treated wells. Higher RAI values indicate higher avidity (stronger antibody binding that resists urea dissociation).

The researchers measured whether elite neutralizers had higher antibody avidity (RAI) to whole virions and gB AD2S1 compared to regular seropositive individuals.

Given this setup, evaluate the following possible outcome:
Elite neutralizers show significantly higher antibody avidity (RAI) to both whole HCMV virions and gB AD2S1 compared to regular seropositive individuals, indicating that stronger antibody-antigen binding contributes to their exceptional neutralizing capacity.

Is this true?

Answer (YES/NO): NO